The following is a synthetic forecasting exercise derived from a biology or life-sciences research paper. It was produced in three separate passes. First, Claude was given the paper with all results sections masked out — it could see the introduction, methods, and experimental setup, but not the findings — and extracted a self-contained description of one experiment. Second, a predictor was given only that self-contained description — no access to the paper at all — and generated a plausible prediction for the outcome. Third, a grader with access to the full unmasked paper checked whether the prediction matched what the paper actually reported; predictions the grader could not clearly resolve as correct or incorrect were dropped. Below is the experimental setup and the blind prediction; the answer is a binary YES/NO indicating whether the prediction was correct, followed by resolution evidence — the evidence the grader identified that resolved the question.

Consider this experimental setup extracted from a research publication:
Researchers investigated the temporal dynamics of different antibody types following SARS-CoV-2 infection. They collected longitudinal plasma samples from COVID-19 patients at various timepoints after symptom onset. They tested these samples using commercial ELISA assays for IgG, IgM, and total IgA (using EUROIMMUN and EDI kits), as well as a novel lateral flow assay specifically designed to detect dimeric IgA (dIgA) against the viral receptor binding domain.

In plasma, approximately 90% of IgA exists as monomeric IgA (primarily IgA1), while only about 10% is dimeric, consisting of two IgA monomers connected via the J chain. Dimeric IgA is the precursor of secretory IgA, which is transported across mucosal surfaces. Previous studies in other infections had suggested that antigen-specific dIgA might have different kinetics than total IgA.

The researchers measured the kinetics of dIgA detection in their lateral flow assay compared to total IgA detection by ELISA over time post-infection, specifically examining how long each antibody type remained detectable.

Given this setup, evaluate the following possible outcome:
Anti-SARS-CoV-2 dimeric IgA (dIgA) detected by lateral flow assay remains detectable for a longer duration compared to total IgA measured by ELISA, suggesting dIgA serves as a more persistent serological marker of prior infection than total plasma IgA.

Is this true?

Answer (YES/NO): NO